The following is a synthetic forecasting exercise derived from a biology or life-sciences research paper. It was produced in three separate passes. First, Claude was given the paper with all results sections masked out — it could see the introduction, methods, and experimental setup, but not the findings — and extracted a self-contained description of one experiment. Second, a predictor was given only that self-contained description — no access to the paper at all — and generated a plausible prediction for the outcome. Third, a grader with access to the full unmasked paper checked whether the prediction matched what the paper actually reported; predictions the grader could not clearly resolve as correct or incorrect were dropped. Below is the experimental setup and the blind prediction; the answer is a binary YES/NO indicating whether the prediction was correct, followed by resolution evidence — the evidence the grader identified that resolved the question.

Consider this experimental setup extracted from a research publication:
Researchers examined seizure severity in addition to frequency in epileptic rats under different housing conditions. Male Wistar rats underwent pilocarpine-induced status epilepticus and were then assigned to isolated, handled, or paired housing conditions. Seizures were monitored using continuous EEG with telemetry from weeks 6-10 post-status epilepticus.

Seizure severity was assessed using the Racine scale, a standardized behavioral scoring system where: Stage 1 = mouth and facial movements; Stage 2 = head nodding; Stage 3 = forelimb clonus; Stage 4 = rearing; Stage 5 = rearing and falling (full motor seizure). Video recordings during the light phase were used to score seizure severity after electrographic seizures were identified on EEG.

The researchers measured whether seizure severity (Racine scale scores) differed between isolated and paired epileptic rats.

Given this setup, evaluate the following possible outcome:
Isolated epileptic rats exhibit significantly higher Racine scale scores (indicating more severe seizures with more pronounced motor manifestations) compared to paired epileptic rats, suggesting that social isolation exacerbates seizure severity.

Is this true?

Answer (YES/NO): NO